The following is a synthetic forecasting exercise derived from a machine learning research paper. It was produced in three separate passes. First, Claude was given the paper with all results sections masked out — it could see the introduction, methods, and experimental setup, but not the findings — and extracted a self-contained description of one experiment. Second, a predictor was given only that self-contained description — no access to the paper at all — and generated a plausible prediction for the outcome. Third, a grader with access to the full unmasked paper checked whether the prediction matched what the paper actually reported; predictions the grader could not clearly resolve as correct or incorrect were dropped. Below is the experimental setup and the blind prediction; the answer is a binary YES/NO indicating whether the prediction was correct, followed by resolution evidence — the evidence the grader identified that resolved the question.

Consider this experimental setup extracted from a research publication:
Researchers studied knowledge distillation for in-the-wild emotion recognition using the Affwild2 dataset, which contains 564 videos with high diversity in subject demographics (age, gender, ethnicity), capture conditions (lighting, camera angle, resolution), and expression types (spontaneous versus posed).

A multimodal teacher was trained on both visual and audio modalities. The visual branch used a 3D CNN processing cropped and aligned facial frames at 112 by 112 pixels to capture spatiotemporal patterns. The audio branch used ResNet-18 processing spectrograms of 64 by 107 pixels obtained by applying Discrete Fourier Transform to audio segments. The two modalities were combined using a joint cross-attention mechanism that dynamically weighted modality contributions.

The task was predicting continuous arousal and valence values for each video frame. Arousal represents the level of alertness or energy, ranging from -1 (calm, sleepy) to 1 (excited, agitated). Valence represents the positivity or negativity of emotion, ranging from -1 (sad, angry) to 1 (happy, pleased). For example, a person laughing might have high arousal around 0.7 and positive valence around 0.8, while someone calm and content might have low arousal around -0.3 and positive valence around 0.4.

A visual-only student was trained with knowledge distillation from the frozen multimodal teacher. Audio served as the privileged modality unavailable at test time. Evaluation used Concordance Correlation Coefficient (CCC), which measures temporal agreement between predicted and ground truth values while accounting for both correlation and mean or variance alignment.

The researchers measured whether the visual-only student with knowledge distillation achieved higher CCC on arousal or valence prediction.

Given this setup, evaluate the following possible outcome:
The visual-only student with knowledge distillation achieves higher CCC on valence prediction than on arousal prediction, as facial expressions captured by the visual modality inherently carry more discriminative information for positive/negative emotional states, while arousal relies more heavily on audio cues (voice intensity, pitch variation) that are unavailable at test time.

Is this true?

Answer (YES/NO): NO